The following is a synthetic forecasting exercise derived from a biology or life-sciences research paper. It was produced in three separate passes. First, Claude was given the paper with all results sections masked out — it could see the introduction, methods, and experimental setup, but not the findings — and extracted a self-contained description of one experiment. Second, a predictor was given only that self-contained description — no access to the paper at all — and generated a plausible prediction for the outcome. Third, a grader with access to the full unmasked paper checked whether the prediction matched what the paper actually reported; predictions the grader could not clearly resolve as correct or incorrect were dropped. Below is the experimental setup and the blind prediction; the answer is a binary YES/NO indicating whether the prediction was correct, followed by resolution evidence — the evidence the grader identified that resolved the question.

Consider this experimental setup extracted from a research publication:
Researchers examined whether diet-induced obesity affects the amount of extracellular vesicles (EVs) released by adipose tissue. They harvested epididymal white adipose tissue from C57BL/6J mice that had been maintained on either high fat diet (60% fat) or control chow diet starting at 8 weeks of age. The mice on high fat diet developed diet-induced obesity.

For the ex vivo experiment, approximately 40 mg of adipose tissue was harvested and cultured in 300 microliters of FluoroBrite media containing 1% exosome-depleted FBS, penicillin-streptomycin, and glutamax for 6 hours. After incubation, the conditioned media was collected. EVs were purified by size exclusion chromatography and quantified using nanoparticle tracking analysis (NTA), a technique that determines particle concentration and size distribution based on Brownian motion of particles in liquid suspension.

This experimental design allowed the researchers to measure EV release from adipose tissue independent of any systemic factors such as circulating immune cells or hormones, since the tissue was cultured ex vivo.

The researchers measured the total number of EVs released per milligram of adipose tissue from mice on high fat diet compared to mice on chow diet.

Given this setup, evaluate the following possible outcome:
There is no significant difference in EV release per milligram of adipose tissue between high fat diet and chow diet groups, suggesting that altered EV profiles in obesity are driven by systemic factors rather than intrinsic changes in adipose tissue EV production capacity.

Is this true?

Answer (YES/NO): NO